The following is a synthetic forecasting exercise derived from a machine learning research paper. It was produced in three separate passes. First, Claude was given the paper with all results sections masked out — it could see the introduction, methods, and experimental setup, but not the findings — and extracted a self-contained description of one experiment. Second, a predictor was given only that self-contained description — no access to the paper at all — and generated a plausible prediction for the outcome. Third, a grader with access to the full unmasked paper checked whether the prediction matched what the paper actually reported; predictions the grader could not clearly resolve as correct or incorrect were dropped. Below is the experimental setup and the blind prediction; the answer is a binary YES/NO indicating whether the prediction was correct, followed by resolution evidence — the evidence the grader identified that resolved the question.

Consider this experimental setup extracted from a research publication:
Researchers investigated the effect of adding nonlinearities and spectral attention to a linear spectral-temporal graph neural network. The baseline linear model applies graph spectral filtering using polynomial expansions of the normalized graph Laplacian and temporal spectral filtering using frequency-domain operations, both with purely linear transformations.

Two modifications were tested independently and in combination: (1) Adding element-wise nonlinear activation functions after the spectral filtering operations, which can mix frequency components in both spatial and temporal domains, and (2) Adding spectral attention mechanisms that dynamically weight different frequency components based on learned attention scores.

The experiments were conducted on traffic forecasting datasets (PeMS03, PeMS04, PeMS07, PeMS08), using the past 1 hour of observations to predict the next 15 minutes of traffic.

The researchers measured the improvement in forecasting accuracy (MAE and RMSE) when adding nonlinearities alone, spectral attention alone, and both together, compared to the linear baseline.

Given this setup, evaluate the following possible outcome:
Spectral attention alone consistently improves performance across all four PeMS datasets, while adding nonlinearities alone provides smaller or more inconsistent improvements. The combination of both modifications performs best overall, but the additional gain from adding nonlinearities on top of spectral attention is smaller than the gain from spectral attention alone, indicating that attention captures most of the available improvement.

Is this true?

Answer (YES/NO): NO